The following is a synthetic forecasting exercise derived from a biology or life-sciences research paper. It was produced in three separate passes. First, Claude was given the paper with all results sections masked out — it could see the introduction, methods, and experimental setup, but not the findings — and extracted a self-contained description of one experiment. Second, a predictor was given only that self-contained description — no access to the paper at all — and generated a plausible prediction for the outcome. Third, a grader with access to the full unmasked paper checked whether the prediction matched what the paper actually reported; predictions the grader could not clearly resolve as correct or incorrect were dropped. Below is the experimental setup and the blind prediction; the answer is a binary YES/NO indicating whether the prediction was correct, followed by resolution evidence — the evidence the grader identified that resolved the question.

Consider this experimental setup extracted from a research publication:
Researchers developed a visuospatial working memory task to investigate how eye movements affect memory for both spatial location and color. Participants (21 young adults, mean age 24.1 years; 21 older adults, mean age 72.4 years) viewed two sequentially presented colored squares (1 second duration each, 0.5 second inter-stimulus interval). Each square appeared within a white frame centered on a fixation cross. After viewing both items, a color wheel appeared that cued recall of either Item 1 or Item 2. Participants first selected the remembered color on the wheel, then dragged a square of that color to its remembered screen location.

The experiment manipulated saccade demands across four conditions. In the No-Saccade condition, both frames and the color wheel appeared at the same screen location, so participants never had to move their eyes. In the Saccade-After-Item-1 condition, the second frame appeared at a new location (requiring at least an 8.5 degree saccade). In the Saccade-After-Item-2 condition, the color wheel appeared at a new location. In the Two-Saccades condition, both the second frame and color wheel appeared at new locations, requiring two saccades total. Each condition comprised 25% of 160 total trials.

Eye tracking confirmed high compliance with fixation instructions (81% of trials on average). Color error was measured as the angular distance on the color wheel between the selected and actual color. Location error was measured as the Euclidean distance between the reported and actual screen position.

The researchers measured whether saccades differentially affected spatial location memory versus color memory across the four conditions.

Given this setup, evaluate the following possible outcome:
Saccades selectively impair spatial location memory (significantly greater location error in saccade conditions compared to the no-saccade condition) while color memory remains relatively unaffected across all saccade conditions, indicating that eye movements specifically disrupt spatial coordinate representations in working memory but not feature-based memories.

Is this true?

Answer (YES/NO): YES